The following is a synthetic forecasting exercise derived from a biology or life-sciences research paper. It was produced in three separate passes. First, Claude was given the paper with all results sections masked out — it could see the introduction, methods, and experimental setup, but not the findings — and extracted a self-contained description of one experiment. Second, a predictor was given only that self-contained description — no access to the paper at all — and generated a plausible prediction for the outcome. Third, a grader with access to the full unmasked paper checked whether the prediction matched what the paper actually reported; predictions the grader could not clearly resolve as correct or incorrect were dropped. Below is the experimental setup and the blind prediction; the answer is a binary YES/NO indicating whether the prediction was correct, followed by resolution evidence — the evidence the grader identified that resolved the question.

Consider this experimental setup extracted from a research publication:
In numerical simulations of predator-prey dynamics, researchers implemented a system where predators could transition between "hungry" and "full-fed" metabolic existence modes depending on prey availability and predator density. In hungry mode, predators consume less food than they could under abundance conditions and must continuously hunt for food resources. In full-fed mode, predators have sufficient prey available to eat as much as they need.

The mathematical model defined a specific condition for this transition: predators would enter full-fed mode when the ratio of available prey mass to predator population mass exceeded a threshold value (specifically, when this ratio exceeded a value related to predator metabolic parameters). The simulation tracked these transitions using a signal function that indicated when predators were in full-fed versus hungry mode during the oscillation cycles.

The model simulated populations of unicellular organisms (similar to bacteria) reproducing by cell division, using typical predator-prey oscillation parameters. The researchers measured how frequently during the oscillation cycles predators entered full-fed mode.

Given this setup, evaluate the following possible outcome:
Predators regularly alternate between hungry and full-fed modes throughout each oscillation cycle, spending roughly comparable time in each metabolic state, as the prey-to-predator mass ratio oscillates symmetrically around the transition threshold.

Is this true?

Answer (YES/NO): NO